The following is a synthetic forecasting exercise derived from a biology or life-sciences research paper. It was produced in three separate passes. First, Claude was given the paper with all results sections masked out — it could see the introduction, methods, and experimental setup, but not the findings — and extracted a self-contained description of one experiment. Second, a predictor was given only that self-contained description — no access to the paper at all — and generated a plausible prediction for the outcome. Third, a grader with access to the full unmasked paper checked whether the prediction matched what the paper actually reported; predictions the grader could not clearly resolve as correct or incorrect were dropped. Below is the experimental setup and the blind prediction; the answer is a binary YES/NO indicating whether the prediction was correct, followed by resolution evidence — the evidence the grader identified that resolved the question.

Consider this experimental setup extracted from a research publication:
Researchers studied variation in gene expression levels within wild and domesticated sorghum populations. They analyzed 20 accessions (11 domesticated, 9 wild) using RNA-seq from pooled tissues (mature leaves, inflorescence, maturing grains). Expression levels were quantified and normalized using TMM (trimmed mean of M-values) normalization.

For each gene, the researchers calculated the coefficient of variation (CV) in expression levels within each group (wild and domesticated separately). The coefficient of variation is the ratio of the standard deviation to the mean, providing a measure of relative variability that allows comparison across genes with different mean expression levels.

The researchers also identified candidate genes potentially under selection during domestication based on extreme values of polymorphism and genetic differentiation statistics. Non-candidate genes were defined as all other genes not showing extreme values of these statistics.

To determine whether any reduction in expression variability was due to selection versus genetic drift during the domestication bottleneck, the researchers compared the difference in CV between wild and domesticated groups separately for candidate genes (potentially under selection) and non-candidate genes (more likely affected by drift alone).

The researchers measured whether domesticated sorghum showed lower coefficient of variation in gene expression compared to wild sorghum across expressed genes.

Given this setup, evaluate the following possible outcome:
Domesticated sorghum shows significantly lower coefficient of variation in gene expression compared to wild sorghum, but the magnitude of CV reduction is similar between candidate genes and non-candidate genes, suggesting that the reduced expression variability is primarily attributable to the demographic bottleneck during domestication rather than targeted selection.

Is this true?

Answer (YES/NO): NO